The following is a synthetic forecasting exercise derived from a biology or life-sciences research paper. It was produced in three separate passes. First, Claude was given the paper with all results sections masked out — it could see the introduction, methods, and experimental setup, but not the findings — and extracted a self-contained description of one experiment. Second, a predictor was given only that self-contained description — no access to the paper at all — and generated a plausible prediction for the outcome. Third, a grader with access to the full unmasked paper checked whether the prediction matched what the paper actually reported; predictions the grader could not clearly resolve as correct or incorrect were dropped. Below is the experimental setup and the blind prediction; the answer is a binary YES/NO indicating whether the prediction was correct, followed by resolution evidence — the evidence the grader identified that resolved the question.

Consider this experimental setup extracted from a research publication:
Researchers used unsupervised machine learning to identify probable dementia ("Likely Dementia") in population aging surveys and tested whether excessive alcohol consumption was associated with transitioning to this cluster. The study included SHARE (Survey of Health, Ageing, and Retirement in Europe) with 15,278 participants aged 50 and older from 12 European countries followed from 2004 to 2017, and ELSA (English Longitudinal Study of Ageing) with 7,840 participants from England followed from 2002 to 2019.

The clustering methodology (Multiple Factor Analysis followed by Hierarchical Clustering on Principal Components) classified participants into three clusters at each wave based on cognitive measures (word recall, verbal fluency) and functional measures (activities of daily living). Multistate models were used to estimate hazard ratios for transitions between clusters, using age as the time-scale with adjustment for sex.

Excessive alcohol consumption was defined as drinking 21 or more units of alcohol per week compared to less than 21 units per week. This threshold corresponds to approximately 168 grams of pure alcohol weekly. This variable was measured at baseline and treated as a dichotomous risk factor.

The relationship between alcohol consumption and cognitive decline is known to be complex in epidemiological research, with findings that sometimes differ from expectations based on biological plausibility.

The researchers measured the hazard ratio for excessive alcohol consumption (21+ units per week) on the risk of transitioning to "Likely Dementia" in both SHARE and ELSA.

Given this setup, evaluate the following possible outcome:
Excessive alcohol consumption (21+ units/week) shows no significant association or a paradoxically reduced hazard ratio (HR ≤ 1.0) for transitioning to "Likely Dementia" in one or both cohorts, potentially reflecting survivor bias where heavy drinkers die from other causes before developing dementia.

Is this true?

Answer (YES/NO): YES